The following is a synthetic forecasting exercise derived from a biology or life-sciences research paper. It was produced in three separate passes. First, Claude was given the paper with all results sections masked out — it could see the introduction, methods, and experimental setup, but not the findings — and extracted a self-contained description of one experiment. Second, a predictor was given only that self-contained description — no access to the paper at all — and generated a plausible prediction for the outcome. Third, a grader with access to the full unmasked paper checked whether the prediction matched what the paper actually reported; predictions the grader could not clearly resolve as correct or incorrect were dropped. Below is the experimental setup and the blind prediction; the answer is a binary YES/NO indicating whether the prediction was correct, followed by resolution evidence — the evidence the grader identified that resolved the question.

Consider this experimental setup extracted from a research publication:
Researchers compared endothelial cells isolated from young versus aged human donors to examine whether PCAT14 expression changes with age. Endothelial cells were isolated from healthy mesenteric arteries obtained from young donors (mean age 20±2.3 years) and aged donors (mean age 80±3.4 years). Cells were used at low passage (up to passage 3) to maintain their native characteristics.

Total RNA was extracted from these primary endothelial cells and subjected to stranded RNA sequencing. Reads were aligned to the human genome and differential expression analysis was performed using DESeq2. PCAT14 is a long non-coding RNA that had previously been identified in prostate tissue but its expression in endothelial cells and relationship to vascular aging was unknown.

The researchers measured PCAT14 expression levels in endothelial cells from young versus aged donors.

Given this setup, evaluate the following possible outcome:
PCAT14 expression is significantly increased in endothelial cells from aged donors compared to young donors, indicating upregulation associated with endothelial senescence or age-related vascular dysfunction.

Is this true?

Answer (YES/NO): NO